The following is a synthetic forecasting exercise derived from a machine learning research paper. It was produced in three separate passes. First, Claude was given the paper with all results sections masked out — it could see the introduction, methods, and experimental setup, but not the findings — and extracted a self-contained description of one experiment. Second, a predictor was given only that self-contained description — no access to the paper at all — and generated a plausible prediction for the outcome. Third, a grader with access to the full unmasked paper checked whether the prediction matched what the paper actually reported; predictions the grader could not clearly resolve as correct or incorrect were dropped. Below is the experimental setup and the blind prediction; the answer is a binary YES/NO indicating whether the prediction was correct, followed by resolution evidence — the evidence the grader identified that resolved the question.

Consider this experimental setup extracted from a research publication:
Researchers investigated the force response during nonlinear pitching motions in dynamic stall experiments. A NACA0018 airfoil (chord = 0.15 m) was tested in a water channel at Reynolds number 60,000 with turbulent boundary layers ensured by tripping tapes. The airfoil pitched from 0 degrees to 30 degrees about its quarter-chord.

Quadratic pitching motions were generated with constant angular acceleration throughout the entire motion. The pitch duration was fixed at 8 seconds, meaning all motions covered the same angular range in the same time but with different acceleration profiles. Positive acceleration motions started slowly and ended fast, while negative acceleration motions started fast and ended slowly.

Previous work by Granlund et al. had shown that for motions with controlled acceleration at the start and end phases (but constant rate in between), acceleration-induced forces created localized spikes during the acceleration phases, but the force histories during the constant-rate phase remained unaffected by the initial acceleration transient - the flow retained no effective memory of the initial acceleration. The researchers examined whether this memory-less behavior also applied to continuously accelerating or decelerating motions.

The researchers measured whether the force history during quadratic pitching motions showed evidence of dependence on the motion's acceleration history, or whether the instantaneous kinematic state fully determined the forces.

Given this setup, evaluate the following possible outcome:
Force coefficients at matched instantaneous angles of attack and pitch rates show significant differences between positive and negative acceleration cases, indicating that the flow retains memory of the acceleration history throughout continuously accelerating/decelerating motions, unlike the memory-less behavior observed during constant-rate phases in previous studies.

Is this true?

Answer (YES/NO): NO